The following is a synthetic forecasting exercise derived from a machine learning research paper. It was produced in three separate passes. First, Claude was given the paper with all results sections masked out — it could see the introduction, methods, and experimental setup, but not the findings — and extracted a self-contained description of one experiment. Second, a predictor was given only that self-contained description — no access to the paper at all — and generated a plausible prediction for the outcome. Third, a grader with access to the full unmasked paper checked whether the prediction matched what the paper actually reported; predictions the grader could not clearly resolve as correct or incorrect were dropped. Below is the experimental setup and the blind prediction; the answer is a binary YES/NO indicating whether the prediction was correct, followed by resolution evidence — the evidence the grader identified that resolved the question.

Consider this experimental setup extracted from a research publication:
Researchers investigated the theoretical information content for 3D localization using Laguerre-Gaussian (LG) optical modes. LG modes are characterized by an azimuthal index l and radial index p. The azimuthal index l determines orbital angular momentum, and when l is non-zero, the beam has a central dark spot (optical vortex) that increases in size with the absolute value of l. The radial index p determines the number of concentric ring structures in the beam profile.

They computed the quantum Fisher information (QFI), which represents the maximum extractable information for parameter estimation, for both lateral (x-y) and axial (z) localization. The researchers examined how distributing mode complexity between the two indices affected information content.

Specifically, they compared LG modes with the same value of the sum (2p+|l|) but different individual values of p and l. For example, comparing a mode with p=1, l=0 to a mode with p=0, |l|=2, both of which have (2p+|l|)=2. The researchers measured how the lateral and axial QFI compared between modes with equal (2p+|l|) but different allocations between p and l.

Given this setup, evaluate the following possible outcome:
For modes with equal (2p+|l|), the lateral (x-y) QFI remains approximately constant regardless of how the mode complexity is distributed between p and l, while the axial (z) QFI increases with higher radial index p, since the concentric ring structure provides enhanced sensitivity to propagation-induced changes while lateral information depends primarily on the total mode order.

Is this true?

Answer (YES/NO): YES